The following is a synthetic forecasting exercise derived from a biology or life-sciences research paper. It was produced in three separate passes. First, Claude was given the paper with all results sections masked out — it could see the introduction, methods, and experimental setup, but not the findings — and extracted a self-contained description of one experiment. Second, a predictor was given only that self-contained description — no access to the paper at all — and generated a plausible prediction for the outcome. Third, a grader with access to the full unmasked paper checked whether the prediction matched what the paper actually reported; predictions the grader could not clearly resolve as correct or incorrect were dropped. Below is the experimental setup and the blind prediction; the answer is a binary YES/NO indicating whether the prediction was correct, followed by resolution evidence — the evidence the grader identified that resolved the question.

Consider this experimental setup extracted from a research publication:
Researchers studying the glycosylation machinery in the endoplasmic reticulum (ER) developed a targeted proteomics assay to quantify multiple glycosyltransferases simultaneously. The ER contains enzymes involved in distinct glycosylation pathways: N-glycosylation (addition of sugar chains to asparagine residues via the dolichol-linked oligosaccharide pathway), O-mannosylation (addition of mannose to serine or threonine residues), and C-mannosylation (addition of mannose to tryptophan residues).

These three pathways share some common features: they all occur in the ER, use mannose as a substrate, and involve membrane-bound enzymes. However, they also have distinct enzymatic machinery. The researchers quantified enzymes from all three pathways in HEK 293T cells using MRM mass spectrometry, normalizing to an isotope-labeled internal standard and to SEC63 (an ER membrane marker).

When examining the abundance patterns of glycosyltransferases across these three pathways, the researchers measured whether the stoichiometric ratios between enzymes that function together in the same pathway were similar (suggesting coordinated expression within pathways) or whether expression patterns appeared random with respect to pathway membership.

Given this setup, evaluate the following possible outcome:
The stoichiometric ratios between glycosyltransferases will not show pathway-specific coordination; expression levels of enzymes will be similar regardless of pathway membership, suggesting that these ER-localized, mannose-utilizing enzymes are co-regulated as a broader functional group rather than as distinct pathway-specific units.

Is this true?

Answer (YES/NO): NO